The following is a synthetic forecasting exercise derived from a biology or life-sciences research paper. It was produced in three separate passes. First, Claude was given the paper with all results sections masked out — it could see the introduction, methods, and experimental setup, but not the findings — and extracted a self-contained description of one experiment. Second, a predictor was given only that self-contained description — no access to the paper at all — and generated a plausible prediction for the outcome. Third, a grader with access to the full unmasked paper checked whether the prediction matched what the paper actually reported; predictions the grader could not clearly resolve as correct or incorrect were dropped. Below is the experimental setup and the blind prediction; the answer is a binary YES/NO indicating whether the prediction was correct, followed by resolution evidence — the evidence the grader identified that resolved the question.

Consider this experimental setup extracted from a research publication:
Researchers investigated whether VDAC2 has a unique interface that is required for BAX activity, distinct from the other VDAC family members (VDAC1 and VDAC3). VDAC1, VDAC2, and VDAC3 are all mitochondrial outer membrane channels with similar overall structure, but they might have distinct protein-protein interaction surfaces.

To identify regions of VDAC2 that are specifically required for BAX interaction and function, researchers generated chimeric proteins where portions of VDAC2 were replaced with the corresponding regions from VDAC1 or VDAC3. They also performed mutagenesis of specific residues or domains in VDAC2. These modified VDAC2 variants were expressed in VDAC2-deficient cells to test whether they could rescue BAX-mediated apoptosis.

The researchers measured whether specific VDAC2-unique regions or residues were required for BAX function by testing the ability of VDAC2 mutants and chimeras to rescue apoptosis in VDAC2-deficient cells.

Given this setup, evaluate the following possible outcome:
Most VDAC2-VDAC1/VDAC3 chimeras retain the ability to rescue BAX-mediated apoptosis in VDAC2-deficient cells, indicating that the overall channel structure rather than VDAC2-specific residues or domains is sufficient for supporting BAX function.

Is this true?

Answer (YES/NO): NO